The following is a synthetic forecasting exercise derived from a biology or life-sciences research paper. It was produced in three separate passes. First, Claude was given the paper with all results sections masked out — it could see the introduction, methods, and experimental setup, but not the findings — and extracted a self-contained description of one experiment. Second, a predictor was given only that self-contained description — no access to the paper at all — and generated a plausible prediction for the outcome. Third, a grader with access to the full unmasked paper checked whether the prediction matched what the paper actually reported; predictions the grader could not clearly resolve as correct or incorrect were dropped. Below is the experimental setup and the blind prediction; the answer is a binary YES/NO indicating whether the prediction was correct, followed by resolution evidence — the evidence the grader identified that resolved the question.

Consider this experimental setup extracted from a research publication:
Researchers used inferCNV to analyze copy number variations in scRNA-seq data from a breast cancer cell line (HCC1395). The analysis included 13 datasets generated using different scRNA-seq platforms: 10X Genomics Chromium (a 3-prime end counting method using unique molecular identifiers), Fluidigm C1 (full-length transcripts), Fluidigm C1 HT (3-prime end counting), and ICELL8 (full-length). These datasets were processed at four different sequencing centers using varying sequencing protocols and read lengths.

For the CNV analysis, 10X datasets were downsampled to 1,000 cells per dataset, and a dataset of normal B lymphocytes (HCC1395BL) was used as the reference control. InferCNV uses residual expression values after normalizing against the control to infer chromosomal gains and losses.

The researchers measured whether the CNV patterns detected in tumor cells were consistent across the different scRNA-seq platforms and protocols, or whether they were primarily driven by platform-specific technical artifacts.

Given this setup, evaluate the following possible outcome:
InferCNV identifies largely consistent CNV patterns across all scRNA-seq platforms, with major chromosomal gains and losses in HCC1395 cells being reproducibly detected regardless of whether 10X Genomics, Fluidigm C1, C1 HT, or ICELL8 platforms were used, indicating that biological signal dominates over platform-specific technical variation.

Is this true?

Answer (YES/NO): YES